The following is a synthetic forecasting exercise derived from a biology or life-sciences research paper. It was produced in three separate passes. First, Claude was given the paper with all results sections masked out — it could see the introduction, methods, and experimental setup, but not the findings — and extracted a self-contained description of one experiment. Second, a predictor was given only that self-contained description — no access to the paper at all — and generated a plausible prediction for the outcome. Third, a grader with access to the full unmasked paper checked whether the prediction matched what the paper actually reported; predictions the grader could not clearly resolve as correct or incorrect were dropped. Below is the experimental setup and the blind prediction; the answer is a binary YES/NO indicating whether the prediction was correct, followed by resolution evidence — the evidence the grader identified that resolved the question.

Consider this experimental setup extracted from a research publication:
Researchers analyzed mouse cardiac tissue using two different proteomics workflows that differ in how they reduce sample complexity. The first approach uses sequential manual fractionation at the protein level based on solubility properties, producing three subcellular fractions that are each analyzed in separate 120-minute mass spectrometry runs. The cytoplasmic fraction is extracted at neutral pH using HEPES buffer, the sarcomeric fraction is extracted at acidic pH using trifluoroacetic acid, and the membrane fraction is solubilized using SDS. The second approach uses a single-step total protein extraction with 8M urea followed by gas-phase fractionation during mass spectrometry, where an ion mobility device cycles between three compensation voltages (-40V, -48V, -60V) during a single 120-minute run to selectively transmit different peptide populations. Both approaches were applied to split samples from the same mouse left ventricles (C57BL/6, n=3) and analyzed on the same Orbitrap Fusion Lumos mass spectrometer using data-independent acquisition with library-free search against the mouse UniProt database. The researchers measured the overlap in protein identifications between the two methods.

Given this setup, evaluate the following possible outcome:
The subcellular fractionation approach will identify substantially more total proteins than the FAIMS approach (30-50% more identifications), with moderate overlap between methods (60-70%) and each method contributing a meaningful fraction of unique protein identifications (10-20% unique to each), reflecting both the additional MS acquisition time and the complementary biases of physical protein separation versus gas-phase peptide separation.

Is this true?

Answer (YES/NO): NO